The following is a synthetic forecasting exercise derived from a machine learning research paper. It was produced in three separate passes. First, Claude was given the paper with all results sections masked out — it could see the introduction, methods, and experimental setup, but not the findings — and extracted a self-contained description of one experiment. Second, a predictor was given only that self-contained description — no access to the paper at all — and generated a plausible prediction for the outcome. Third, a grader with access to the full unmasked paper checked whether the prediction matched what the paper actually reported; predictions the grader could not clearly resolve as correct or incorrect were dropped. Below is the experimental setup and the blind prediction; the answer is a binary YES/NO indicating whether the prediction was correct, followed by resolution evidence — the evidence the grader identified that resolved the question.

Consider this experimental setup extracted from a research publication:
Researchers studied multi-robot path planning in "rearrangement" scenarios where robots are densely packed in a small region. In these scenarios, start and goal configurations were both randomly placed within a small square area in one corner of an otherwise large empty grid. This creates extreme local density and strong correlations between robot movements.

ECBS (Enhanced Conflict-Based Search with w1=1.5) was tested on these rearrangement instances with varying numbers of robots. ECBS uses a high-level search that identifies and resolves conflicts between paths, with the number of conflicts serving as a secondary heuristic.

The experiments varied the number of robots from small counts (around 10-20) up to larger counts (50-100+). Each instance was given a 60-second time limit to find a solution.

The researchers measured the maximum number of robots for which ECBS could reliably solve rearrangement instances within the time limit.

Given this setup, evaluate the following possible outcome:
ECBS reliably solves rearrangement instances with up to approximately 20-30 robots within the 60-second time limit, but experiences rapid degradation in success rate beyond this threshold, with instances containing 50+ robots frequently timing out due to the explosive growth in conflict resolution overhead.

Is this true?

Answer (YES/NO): NO